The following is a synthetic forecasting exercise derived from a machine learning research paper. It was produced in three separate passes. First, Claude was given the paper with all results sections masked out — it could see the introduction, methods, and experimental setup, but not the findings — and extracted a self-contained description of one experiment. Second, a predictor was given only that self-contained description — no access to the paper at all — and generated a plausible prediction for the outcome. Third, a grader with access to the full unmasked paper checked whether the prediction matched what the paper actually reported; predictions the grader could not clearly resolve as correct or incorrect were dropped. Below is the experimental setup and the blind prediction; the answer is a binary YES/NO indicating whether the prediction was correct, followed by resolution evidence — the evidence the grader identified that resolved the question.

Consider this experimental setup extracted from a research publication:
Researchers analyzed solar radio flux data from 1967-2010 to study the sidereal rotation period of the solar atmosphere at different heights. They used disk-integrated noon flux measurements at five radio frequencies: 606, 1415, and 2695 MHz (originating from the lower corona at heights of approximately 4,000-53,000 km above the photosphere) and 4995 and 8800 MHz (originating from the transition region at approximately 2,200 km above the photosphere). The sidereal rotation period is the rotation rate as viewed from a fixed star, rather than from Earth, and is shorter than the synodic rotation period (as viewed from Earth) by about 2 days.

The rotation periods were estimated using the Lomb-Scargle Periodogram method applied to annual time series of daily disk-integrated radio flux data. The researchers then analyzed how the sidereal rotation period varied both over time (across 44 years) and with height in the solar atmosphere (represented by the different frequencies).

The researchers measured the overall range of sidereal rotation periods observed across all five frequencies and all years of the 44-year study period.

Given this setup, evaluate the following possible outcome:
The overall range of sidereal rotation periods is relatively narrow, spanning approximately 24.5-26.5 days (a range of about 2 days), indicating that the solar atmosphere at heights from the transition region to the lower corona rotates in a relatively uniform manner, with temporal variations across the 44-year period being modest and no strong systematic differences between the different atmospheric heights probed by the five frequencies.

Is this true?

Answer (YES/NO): NO